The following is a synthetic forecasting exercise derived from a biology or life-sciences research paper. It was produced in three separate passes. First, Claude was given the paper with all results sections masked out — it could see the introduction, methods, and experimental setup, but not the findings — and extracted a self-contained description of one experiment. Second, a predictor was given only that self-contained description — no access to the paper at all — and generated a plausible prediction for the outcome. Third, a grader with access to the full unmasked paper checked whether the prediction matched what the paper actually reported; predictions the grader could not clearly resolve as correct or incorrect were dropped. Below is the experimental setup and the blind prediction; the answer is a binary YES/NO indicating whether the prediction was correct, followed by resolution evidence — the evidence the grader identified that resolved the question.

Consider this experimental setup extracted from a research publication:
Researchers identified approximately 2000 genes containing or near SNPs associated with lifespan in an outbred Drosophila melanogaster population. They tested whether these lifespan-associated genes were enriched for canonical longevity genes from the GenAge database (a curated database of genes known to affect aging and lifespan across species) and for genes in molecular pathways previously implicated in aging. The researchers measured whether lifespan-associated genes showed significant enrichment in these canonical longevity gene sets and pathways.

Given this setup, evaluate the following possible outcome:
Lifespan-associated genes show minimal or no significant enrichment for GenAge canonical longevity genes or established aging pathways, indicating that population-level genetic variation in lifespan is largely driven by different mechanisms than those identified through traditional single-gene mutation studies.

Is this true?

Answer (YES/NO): YES